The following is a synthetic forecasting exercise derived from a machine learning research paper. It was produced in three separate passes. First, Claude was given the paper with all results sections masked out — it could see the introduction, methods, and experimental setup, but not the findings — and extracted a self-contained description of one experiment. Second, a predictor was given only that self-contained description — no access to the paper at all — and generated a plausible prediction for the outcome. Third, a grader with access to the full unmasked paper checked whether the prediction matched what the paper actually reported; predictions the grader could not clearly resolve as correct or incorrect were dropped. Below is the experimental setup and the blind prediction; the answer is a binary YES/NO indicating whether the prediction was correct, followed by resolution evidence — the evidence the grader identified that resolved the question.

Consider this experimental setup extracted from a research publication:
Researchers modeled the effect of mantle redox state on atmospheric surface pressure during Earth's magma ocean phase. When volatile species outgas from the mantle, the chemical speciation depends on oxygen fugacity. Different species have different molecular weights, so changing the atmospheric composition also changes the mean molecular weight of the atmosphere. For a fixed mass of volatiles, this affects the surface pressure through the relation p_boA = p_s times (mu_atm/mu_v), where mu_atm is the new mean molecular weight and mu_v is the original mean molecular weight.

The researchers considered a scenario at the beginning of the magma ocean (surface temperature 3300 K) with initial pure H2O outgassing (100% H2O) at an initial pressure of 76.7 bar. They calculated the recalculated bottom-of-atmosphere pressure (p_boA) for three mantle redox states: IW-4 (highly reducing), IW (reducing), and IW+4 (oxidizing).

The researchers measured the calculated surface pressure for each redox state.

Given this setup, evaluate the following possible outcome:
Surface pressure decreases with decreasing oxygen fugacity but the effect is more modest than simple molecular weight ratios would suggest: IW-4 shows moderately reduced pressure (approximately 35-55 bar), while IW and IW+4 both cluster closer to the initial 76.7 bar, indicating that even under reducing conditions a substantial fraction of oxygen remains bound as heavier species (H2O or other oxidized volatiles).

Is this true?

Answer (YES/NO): NO